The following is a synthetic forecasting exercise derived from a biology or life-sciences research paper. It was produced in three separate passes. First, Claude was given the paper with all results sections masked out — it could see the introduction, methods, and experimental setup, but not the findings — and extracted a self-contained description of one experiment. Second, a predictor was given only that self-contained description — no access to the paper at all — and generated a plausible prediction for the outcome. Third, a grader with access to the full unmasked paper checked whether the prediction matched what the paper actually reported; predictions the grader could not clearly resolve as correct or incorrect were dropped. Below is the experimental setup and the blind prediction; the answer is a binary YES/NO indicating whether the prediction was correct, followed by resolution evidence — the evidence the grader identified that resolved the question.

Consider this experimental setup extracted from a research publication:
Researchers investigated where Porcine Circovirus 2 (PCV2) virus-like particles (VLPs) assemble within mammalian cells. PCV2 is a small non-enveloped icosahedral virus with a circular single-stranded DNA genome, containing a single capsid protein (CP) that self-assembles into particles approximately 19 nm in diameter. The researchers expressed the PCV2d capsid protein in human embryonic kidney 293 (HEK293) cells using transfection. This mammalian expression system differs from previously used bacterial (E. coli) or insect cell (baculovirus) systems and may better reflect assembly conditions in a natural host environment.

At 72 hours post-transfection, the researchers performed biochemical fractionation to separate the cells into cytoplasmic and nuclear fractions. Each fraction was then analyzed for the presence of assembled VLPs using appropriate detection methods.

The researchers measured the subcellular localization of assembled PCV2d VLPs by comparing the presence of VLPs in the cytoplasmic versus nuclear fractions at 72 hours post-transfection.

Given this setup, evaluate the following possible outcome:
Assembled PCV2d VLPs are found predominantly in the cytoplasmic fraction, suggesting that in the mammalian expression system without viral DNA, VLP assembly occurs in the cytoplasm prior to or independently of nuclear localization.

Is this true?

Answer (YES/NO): NO